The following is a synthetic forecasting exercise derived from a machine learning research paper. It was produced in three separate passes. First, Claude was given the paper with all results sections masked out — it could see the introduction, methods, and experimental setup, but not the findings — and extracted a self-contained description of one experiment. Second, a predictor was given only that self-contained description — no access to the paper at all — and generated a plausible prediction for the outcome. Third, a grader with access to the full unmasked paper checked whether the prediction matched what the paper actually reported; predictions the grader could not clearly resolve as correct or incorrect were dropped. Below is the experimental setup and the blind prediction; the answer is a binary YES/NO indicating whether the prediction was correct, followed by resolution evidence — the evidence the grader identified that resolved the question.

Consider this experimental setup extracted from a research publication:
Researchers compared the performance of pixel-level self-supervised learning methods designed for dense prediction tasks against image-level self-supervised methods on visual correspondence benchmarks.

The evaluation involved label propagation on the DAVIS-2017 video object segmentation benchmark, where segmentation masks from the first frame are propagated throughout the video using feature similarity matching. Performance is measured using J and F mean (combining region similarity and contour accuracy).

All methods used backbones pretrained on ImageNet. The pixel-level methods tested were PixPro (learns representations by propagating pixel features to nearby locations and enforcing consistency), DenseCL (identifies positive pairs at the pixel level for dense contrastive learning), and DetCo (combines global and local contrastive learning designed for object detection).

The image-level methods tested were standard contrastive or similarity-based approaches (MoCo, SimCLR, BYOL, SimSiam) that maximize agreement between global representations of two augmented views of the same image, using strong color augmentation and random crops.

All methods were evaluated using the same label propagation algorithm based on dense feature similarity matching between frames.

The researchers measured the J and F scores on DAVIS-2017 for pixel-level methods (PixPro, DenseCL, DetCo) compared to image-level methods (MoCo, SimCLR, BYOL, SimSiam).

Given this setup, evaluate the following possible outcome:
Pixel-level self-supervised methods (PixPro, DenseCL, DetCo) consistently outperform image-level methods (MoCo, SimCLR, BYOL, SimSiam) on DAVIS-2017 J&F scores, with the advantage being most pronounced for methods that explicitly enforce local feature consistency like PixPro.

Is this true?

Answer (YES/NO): NO